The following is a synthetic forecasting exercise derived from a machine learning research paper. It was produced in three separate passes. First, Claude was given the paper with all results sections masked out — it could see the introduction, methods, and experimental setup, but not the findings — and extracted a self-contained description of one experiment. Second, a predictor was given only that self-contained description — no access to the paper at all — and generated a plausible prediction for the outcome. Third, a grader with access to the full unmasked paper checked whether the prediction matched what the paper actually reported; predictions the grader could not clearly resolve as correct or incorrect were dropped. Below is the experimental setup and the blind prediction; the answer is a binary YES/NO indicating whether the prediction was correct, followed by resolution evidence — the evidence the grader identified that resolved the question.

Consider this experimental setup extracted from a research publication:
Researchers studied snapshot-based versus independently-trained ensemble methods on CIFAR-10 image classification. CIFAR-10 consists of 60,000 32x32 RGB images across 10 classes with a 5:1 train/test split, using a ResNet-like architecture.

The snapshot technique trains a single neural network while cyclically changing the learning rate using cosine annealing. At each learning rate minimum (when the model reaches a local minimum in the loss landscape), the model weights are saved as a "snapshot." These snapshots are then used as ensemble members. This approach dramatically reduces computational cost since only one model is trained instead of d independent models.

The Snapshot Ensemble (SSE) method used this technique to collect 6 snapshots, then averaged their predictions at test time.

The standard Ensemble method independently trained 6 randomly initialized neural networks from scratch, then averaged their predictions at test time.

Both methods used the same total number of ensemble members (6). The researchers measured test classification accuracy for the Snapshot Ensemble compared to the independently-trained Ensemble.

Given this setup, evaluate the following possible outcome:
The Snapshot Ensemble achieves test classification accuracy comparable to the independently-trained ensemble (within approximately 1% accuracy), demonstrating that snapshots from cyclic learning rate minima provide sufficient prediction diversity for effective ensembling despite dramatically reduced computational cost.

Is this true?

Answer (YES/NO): NO